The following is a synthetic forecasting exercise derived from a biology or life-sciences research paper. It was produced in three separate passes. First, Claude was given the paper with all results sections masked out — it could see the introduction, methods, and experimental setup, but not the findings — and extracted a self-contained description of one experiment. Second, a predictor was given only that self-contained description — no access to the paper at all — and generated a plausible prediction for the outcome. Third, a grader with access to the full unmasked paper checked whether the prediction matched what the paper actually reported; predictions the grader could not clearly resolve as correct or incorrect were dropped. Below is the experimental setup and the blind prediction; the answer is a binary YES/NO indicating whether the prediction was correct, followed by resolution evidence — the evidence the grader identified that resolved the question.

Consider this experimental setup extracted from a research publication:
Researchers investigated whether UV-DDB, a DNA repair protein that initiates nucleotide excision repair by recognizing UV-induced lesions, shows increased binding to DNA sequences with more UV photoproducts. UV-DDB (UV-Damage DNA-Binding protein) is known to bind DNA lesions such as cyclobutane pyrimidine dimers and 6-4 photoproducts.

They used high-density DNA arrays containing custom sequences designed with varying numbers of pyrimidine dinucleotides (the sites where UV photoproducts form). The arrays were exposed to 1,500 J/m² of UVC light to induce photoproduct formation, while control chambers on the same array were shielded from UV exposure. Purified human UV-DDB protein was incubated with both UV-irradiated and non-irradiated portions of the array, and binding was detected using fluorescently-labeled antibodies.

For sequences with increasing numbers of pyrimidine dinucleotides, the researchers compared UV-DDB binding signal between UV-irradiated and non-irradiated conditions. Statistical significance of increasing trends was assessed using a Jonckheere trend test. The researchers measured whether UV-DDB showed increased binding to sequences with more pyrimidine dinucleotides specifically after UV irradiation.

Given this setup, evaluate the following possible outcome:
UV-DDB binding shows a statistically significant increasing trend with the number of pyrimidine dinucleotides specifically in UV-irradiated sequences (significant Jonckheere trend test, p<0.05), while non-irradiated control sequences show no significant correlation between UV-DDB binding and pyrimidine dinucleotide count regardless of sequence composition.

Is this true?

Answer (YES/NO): YES